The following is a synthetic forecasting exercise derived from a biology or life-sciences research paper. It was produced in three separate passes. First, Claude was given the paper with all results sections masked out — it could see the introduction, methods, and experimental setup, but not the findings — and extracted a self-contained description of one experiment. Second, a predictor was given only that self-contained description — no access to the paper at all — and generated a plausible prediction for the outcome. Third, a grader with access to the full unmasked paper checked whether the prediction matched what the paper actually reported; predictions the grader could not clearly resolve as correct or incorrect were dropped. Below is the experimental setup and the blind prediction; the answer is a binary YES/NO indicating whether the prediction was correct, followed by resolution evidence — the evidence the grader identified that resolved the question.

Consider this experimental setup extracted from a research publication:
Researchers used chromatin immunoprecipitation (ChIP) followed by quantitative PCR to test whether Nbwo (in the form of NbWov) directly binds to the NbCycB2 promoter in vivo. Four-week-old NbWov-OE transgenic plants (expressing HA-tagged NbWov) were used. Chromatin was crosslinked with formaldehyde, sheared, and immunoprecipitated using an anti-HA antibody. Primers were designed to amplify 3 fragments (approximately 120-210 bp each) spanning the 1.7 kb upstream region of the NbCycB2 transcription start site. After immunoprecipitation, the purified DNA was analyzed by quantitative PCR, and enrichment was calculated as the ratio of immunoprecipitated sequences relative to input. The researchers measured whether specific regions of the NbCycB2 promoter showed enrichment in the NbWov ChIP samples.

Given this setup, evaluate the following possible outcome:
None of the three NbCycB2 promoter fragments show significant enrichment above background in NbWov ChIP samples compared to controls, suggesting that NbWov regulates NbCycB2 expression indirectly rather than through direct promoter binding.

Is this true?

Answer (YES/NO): NO